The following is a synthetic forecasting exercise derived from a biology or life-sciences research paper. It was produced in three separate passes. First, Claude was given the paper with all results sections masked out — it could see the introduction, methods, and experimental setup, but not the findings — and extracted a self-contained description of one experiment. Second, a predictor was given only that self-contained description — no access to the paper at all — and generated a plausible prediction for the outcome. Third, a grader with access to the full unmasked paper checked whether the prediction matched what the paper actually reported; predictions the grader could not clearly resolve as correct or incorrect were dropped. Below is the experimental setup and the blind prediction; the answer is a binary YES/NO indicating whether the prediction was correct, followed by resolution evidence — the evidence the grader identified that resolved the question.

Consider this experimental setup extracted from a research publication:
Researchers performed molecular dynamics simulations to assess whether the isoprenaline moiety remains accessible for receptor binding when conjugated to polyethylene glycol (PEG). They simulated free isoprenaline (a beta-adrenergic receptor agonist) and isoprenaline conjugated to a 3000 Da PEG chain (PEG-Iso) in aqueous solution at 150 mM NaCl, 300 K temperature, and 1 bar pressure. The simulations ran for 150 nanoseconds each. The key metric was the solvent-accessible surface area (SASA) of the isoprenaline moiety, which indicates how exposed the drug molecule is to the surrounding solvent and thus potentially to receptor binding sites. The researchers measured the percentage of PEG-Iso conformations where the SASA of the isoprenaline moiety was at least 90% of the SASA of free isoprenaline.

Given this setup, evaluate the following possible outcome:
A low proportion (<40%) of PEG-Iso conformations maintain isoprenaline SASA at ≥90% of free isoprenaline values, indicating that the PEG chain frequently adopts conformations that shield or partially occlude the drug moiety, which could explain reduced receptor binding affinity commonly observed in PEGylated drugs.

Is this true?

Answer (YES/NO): YES